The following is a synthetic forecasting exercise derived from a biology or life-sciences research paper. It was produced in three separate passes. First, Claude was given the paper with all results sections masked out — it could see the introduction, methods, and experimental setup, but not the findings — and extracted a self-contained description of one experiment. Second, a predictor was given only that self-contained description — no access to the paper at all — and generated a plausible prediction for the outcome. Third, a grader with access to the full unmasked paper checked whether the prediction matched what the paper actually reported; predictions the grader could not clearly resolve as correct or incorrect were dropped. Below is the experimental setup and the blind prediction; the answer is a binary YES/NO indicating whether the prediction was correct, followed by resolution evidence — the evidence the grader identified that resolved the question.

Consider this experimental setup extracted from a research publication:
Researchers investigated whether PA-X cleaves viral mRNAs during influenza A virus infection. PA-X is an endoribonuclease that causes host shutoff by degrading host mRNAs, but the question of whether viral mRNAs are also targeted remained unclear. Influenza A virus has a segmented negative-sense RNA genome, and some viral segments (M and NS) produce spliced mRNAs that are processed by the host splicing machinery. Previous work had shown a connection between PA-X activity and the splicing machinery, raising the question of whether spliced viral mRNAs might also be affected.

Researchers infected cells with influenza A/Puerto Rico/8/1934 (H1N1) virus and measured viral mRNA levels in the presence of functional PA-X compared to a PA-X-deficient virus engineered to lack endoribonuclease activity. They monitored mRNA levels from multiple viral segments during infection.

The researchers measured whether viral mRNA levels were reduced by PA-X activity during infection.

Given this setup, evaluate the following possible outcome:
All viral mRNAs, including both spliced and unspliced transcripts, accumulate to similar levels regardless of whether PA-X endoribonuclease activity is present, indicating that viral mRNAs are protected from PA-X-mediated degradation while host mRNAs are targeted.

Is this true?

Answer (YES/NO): YES